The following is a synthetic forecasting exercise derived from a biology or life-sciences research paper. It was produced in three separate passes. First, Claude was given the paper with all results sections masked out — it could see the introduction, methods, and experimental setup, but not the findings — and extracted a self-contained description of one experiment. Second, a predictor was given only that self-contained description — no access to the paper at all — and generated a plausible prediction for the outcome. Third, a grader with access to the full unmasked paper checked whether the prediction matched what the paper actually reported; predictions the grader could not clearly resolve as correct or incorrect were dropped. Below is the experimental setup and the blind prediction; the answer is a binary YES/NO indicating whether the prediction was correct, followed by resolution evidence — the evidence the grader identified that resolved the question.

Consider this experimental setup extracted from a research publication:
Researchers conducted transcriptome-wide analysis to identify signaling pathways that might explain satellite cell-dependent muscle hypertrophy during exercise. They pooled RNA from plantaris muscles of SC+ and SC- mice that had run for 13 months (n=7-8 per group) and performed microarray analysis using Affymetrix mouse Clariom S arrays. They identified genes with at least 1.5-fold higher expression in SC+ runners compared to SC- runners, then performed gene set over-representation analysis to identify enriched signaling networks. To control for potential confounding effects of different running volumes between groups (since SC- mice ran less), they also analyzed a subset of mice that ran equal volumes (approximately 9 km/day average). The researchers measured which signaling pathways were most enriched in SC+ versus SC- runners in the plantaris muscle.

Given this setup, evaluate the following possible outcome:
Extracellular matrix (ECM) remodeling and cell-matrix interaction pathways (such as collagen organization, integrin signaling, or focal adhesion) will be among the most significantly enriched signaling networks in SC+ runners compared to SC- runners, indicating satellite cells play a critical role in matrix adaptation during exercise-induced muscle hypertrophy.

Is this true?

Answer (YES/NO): NO